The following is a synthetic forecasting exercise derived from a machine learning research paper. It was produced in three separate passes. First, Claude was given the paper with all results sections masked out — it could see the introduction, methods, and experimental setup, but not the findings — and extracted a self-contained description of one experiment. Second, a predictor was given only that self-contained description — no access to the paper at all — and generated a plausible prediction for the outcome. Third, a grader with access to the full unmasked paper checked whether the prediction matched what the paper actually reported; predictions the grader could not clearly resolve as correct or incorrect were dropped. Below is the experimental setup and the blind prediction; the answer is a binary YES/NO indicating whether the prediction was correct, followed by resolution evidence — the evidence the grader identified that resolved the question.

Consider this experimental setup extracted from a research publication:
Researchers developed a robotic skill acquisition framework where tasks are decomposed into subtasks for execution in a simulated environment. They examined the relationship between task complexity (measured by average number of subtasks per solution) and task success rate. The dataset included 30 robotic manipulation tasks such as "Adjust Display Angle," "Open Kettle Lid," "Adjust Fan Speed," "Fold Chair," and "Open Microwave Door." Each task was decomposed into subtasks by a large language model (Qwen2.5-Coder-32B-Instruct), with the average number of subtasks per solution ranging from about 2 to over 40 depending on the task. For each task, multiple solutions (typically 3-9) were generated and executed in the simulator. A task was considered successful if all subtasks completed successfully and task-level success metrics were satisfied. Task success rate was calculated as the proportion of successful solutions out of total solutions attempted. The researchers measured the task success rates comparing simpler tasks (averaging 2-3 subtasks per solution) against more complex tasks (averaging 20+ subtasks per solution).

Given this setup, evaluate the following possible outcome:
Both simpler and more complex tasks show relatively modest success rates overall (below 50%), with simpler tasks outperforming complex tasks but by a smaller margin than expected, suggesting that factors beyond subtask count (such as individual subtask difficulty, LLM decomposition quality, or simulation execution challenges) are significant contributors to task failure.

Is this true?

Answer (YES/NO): NO